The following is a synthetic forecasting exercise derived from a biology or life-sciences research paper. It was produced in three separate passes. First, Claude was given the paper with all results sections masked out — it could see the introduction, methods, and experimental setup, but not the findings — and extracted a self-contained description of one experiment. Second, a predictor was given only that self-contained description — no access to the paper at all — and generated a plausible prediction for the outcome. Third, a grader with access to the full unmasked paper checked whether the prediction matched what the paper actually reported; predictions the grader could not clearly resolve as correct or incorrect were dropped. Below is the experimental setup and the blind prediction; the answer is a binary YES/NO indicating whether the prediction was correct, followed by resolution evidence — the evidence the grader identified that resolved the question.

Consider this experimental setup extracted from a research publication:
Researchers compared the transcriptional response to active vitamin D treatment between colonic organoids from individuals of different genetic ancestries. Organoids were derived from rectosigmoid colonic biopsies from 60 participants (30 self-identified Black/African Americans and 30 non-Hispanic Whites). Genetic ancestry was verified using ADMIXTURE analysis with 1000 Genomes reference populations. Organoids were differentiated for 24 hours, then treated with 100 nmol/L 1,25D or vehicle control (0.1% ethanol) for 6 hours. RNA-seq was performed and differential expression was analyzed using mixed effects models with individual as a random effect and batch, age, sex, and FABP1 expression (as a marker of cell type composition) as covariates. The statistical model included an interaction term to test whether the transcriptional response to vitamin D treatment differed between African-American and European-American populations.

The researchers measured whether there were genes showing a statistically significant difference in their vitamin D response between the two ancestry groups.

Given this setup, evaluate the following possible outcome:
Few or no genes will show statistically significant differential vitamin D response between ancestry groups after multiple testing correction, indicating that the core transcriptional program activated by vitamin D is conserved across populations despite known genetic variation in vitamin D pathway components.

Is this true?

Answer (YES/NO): NO